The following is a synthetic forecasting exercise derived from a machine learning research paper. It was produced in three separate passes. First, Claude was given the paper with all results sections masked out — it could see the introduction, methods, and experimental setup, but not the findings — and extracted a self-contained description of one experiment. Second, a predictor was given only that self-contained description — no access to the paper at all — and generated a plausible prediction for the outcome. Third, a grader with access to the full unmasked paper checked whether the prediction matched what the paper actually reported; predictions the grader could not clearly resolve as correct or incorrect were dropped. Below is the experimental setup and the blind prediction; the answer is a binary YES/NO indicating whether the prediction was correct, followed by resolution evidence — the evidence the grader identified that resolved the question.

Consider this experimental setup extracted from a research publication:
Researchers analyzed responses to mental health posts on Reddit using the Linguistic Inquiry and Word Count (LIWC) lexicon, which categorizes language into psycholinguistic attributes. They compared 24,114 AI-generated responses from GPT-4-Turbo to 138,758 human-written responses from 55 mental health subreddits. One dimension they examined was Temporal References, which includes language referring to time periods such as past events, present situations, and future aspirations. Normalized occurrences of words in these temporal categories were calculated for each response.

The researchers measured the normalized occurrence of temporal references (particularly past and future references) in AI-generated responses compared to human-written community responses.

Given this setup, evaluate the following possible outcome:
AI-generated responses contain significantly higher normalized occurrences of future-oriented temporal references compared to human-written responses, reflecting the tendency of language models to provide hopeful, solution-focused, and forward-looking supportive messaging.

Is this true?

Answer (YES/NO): NO